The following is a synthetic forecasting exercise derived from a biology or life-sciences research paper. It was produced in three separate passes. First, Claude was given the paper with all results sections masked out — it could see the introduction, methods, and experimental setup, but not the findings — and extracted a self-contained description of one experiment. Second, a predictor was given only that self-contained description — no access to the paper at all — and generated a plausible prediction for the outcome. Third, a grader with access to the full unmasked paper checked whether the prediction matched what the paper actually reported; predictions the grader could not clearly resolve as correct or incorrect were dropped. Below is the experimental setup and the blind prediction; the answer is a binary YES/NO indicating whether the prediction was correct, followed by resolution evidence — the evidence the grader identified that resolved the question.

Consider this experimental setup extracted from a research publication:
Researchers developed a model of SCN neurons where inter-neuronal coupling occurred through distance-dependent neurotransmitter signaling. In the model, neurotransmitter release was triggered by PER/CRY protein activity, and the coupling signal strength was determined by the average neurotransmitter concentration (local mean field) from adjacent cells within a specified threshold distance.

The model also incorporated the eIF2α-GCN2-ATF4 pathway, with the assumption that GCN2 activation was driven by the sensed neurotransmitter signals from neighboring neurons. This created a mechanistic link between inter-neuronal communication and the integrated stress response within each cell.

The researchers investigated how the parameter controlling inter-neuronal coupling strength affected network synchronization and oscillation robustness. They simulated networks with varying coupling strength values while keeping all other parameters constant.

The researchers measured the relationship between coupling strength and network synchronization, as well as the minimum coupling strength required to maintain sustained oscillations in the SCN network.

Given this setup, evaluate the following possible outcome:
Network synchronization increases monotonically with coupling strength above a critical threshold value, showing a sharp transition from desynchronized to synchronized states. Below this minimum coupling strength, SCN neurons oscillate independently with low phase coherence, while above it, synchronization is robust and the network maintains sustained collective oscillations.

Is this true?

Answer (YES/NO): NO